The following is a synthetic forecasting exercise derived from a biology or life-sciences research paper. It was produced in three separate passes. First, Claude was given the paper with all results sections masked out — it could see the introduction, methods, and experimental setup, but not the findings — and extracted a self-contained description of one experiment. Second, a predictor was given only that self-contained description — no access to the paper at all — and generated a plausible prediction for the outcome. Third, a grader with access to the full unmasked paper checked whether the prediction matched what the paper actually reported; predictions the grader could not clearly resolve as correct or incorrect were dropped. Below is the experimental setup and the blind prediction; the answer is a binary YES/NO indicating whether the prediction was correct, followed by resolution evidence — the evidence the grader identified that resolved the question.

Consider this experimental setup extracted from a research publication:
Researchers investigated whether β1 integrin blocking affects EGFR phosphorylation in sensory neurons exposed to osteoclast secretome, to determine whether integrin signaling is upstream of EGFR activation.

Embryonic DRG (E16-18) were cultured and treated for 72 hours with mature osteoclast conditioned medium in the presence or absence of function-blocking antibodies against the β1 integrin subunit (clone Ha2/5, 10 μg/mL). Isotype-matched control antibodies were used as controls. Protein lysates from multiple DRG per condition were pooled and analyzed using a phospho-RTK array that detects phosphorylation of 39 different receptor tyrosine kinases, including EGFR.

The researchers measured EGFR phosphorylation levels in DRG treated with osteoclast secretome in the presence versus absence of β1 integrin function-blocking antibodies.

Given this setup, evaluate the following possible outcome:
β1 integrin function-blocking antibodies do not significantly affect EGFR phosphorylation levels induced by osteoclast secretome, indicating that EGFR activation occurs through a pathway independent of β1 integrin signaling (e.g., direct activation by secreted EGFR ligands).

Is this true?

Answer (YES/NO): YES